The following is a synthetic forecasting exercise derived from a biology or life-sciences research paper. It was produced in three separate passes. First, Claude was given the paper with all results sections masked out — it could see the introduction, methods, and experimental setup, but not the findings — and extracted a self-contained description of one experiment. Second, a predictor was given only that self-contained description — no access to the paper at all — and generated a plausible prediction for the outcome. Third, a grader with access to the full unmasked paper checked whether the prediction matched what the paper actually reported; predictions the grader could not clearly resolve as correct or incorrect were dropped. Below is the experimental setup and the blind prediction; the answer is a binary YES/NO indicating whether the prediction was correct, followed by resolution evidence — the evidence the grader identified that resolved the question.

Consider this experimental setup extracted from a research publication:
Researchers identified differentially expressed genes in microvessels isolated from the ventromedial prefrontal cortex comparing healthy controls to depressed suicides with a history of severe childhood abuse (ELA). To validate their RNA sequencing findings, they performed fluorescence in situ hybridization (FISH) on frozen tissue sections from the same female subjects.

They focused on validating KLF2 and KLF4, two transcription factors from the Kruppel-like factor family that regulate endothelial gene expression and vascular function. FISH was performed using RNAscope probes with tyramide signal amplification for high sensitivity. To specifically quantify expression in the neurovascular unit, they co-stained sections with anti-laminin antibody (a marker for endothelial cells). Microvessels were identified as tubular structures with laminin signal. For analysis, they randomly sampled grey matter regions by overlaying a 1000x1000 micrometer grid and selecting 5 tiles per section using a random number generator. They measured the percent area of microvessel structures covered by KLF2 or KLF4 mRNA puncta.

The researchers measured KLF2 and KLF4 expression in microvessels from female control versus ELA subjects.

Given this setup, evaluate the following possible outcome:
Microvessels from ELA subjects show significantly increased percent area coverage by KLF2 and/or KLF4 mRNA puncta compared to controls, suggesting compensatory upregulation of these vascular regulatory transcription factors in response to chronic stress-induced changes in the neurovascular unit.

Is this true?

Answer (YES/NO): NO